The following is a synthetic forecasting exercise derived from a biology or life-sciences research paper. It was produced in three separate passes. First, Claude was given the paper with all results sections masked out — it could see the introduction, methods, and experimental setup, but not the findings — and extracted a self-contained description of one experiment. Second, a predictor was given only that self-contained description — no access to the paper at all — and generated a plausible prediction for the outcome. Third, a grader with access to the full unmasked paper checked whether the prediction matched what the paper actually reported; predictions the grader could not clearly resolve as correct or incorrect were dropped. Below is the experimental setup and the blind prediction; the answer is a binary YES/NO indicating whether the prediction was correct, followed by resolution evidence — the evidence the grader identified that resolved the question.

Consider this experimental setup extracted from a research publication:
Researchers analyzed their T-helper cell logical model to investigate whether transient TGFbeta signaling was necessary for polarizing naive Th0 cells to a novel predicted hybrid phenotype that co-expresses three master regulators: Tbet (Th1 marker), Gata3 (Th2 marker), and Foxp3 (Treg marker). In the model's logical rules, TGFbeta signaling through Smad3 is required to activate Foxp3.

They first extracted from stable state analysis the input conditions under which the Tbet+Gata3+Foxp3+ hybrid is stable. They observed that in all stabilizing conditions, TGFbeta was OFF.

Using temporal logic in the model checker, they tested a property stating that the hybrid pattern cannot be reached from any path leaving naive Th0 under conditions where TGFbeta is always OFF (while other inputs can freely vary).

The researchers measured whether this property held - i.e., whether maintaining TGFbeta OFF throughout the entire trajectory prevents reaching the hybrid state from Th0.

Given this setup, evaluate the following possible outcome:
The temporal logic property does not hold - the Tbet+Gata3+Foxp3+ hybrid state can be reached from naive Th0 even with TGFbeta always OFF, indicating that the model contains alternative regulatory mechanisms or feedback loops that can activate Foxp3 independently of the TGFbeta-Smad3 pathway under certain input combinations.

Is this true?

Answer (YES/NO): NO